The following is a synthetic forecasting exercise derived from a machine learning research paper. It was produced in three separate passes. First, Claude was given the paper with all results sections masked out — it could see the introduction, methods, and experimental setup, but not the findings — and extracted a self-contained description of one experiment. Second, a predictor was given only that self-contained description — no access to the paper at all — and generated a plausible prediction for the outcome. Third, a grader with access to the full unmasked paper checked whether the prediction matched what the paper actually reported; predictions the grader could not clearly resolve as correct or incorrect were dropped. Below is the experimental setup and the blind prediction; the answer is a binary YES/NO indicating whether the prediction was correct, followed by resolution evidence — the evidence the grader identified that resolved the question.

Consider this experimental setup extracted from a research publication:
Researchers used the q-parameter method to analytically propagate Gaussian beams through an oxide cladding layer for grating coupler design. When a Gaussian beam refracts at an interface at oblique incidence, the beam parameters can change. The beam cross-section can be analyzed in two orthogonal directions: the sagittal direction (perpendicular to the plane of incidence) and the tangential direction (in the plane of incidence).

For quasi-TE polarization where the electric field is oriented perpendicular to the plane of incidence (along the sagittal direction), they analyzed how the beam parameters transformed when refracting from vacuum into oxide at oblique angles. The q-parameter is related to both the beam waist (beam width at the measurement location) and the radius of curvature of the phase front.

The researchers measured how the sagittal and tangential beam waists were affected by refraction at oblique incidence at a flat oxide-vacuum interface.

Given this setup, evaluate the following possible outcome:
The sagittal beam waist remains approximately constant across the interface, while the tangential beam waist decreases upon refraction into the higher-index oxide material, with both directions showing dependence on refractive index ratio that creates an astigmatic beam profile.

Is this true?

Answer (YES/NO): NO